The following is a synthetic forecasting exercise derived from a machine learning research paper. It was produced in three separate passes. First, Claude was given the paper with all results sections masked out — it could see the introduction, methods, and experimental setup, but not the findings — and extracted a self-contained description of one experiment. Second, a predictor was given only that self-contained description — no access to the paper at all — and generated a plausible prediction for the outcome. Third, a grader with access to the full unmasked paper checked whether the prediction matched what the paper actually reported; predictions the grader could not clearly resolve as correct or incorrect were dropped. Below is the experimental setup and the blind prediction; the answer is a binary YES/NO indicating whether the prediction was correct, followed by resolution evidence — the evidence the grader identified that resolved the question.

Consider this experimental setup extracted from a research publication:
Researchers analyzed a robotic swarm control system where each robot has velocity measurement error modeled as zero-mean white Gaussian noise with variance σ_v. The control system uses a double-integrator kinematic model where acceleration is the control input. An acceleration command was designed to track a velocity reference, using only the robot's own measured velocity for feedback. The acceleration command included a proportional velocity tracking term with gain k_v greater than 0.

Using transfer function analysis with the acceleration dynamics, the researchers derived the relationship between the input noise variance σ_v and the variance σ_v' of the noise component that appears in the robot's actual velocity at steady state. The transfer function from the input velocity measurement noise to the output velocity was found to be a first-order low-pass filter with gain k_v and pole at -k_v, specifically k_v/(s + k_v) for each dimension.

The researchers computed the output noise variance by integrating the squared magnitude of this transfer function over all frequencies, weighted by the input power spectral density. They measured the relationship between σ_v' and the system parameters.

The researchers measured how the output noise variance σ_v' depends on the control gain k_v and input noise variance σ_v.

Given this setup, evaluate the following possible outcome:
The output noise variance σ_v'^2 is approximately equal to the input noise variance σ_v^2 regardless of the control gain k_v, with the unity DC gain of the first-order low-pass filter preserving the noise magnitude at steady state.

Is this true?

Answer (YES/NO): NO